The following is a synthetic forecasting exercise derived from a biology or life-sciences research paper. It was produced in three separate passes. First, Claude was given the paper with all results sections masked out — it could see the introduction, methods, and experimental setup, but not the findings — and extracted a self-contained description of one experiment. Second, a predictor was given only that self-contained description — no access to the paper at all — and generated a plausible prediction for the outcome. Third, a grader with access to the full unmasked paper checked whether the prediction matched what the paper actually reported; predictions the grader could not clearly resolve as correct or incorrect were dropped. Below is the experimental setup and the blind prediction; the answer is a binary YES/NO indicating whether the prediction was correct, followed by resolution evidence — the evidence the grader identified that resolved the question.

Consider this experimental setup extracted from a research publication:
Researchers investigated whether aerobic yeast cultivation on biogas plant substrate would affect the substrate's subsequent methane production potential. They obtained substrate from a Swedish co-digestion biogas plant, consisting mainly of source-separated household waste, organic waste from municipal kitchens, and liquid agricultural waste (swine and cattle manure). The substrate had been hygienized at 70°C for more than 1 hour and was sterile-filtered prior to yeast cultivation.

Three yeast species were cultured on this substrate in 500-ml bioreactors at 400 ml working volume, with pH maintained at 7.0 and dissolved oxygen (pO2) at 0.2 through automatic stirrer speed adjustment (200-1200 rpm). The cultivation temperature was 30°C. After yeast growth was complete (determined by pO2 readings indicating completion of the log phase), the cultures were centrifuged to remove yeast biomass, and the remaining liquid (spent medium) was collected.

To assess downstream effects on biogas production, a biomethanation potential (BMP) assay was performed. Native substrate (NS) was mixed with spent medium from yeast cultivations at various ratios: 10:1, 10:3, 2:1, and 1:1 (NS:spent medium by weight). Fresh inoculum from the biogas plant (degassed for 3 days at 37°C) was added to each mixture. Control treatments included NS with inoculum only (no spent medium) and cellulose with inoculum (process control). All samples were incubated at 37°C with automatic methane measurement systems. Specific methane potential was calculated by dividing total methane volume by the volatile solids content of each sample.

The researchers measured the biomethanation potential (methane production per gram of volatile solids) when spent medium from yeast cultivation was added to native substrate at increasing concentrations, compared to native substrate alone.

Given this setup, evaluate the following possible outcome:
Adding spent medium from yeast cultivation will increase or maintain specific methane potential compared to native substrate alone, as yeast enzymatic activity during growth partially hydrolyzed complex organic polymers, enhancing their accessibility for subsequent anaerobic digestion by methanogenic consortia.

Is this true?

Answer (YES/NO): YES